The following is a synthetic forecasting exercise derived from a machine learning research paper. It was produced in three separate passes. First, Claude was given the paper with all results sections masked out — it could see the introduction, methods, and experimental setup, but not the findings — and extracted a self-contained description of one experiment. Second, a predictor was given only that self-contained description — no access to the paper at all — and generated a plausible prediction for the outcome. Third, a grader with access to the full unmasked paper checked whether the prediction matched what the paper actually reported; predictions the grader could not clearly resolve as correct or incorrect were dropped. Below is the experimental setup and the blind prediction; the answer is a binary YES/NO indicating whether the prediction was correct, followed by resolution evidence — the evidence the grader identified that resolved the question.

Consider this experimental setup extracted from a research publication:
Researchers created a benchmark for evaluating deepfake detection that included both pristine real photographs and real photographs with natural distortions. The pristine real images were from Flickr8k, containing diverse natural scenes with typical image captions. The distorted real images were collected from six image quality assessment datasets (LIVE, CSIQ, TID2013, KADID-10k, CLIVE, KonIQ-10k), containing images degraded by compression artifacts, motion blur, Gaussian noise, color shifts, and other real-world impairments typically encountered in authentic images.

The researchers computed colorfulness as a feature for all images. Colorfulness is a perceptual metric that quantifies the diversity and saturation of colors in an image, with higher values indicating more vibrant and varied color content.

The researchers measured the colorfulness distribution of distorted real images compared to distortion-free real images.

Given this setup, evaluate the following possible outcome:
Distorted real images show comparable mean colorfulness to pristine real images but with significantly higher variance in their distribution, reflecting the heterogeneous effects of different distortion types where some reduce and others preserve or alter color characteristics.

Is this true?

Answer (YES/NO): NO